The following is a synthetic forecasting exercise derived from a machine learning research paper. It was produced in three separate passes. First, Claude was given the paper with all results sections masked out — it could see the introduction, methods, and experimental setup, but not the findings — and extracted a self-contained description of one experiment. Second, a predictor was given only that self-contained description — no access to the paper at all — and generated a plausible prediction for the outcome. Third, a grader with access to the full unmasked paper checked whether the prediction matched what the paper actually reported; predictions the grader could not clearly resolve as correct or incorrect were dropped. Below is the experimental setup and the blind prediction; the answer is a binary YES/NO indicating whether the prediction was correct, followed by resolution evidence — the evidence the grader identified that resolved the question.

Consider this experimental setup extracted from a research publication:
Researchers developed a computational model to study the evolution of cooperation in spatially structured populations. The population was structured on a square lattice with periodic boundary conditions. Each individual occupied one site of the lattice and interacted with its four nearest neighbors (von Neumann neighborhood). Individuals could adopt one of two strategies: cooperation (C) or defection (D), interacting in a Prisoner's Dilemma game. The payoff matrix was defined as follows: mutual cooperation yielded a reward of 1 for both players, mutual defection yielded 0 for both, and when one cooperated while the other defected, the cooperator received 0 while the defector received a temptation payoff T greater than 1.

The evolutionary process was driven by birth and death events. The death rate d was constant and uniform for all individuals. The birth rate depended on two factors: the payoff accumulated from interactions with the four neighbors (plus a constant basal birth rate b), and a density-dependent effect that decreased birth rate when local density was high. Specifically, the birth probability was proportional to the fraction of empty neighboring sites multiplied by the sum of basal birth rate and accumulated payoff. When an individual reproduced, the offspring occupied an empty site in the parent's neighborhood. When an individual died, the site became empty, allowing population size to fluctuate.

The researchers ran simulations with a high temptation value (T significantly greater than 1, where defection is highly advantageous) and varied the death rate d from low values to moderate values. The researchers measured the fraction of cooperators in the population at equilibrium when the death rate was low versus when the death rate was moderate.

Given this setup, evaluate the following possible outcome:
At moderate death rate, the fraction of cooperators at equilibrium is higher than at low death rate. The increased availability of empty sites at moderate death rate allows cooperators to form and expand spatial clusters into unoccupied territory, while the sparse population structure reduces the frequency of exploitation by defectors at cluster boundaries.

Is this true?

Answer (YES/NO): YES